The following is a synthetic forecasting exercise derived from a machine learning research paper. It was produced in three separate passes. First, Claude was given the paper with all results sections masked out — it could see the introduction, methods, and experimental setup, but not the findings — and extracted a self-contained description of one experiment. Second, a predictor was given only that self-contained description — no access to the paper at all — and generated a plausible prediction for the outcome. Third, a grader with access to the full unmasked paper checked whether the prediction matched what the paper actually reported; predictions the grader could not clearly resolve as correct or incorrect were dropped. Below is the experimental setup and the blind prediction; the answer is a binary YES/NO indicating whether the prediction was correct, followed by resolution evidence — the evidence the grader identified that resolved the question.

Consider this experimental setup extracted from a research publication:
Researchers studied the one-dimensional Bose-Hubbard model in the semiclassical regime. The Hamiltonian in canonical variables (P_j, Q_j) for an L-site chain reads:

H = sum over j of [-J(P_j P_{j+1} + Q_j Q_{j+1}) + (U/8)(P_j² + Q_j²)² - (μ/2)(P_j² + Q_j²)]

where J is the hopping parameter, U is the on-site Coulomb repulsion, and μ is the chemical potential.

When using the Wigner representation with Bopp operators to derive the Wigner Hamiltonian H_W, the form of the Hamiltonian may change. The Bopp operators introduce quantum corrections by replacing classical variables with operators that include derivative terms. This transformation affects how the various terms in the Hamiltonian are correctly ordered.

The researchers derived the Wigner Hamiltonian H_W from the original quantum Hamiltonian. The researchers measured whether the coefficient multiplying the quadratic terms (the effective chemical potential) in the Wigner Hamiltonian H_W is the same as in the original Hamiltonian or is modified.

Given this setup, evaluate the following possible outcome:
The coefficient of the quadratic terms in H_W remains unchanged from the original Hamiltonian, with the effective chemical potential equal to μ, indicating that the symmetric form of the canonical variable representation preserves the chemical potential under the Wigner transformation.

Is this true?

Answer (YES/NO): NO